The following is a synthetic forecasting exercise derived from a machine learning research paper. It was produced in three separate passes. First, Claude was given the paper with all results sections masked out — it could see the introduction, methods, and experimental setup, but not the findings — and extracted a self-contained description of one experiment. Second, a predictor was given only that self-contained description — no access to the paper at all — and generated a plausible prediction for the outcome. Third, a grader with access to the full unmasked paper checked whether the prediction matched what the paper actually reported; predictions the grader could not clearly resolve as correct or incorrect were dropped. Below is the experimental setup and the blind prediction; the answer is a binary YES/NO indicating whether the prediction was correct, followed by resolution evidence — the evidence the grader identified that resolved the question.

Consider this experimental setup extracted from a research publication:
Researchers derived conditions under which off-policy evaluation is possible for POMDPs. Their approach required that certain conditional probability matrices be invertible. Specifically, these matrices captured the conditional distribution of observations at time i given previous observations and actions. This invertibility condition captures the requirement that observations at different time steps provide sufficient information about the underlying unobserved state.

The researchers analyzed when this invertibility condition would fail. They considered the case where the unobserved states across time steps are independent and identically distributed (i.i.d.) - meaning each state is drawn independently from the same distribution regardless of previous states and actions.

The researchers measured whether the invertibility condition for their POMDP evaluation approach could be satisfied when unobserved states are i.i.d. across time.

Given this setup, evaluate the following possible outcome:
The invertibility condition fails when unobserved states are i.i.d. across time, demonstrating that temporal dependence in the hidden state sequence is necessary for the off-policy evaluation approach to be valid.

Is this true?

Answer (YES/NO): YES